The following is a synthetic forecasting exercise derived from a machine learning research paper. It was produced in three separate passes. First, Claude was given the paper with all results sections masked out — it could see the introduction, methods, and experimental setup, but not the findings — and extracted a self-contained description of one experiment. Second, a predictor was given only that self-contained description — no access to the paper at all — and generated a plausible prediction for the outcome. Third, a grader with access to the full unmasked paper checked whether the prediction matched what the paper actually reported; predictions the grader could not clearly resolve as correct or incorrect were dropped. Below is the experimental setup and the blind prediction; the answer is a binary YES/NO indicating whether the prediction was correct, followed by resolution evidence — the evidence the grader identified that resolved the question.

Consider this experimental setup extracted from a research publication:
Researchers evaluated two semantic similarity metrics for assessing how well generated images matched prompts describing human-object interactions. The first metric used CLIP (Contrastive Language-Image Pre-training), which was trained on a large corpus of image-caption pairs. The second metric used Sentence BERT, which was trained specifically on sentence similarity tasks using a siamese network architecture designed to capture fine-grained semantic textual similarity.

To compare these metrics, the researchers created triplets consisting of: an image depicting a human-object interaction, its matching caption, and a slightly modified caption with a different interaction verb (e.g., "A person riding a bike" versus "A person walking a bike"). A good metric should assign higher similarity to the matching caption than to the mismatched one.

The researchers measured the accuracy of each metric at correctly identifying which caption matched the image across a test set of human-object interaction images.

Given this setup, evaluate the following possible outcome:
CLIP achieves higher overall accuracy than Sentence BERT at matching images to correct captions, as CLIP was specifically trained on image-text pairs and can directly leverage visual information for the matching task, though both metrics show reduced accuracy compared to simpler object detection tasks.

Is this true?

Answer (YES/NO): NO